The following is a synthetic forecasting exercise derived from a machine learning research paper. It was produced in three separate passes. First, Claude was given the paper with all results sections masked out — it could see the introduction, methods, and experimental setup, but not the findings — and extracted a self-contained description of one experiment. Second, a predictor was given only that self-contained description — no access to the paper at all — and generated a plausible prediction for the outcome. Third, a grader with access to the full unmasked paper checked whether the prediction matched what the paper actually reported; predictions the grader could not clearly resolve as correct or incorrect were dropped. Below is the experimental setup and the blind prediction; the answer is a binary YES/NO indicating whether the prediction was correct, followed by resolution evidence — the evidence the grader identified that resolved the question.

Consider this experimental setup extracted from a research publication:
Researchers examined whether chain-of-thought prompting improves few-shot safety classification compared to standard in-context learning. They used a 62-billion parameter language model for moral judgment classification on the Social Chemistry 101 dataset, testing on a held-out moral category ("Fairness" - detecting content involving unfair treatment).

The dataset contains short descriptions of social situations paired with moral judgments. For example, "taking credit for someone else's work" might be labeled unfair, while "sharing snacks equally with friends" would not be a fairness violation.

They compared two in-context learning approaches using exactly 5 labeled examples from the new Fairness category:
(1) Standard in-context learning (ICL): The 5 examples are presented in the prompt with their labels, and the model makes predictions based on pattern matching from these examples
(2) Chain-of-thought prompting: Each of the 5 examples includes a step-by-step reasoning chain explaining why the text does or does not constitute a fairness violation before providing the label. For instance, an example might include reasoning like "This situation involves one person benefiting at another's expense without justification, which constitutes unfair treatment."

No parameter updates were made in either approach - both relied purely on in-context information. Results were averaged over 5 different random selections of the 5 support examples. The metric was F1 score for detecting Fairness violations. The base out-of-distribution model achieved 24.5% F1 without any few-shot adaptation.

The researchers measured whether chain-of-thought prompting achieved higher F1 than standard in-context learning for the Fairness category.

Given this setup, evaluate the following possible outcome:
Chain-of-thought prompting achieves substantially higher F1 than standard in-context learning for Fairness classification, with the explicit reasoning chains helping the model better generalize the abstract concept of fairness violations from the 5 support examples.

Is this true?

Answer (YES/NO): NO